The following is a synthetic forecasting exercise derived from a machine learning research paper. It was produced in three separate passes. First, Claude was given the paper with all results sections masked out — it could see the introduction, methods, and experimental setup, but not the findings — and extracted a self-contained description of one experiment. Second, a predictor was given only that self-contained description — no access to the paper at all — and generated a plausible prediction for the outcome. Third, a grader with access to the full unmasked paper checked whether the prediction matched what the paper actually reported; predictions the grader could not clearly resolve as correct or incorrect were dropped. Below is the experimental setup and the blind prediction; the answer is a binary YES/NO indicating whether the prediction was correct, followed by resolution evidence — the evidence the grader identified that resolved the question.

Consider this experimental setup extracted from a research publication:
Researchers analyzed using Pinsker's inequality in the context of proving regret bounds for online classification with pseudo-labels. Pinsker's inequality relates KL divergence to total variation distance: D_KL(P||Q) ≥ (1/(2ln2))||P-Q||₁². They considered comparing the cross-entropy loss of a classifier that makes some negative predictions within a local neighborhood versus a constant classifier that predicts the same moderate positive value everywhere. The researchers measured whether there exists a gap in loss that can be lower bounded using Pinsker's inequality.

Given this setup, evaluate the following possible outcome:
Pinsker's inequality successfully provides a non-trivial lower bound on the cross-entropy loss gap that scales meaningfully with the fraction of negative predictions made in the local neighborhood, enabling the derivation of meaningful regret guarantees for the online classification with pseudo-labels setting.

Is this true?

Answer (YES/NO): YES